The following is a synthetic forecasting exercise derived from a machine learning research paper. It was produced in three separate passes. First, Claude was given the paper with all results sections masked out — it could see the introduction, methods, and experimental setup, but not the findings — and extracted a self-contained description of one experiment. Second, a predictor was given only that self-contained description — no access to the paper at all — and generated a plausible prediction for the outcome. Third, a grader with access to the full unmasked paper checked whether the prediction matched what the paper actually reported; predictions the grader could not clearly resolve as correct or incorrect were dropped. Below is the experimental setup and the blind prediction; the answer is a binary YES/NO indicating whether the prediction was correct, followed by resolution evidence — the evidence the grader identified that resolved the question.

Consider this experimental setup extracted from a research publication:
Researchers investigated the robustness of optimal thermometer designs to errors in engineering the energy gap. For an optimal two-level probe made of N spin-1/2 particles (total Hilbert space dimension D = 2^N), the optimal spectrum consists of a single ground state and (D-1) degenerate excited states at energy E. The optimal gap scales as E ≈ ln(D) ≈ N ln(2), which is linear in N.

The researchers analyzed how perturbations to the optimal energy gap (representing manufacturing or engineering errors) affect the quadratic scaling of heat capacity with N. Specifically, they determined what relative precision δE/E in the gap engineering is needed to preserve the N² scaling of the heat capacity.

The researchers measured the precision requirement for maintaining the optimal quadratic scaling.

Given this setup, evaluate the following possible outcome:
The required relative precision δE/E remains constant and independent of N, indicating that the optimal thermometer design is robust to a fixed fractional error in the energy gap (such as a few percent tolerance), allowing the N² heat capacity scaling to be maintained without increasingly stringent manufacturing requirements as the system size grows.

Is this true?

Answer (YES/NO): NO